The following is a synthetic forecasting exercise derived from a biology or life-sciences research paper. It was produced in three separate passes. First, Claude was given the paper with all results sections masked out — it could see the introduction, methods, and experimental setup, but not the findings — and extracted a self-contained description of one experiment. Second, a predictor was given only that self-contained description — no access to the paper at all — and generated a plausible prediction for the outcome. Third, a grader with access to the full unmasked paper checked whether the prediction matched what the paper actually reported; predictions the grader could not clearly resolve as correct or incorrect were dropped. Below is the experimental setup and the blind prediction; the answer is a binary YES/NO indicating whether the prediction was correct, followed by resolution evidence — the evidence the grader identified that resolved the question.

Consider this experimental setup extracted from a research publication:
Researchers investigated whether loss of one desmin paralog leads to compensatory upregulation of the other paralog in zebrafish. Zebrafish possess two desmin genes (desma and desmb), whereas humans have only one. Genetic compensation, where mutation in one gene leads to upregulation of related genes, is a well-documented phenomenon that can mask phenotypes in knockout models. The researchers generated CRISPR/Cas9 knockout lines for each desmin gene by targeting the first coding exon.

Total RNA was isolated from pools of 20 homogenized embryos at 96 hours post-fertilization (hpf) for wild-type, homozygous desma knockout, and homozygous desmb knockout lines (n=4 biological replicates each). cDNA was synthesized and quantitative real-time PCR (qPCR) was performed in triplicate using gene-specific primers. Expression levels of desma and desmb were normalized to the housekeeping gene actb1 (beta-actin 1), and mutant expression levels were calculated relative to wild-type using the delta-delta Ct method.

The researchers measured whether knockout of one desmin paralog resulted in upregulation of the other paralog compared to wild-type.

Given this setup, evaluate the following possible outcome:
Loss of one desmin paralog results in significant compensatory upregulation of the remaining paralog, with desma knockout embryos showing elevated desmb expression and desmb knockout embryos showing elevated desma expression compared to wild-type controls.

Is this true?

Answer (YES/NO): NO